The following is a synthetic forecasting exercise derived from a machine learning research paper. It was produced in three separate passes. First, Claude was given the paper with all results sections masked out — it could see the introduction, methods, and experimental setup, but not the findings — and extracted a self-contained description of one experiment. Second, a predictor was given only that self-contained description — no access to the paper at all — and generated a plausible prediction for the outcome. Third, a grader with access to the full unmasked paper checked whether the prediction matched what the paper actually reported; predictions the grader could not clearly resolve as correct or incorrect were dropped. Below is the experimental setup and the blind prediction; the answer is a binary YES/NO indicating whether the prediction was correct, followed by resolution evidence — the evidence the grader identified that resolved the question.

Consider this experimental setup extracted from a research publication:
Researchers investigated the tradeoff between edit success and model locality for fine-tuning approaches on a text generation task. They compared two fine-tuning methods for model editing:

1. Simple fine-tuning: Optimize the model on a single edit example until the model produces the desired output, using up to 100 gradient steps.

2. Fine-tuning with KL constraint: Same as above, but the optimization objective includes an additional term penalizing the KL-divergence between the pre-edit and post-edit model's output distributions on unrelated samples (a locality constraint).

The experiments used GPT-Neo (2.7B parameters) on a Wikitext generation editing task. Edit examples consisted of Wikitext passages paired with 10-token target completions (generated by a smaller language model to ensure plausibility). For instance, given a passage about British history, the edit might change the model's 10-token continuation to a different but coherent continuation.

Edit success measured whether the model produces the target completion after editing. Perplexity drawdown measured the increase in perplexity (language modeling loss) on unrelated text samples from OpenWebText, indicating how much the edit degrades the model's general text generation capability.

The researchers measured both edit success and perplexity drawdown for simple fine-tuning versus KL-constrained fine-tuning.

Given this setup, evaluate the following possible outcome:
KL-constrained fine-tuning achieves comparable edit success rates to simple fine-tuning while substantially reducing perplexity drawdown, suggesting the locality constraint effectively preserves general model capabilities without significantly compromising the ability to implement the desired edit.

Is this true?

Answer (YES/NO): NO